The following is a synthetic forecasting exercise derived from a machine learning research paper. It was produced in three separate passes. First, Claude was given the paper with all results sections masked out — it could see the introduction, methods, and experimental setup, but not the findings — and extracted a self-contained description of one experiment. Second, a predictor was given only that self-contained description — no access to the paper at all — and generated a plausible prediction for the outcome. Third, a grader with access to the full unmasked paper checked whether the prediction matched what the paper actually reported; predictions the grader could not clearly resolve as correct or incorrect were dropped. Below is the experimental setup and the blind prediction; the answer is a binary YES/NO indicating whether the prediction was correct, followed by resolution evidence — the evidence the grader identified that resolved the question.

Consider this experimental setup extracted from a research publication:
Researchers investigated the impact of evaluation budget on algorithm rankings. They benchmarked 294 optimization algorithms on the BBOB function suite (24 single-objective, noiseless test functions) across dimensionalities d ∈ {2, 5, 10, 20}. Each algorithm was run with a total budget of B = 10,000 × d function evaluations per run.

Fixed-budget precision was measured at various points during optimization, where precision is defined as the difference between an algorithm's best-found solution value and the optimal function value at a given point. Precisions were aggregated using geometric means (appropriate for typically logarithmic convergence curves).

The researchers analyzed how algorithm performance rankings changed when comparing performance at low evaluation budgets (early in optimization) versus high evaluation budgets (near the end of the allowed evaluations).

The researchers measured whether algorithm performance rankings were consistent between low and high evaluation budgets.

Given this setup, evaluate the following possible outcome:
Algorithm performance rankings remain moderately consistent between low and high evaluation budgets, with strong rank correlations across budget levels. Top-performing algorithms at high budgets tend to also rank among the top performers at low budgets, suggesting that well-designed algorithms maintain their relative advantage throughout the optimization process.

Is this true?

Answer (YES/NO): NO